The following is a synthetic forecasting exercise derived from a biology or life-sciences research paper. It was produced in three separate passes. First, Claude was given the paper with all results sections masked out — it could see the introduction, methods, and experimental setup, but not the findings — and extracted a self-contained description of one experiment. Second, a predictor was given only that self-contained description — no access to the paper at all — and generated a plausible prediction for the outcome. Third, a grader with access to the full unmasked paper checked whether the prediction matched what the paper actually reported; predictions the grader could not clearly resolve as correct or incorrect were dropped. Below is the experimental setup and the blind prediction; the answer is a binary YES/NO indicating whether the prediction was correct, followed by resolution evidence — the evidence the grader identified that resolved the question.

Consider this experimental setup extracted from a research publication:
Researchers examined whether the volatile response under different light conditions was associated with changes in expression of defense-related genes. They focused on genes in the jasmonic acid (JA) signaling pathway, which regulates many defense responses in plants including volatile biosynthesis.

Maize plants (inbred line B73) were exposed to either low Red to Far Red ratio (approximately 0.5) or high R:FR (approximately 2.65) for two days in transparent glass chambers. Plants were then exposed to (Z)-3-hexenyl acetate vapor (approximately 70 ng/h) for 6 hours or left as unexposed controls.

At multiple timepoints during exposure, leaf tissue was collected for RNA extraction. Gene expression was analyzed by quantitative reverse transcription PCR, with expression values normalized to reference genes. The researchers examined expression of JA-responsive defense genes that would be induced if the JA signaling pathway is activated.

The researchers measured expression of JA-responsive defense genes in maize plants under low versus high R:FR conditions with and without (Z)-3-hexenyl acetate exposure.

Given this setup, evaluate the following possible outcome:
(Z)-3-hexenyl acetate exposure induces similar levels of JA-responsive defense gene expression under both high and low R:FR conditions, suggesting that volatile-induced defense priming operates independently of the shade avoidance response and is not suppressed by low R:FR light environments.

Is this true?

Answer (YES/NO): YES